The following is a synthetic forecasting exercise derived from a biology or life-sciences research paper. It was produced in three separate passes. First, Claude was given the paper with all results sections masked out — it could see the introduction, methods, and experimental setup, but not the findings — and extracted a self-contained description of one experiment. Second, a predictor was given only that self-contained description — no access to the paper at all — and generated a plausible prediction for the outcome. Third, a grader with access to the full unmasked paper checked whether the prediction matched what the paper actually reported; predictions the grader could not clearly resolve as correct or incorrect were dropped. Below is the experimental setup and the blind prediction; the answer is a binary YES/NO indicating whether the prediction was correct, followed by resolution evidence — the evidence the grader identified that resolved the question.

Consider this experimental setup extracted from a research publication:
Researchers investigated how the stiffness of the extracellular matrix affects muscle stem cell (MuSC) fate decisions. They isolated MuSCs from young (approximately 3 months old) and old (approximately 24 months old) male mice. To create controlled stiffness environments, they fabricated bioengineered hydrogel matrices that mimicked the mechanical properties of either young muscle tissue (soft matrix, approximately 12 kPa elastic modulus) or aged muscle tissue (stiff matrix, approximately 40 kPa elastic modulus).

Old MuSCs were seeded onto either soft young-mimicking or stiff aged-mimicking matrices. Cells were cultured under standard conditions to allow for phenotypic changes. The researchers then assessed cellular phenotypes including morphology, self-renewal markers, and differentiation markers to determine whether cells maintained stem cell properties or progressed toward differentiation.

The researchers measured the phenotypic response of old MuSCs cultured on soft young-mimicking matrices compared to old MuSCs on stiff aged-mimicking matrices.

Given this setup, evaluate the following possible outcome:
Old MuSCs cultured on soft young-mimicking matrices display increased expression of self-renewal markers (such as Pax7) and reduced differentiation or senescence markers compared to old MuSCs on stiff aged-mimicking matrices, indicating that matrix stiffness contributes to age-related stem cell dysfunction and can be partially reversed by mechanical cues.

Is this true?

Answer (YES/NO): YES